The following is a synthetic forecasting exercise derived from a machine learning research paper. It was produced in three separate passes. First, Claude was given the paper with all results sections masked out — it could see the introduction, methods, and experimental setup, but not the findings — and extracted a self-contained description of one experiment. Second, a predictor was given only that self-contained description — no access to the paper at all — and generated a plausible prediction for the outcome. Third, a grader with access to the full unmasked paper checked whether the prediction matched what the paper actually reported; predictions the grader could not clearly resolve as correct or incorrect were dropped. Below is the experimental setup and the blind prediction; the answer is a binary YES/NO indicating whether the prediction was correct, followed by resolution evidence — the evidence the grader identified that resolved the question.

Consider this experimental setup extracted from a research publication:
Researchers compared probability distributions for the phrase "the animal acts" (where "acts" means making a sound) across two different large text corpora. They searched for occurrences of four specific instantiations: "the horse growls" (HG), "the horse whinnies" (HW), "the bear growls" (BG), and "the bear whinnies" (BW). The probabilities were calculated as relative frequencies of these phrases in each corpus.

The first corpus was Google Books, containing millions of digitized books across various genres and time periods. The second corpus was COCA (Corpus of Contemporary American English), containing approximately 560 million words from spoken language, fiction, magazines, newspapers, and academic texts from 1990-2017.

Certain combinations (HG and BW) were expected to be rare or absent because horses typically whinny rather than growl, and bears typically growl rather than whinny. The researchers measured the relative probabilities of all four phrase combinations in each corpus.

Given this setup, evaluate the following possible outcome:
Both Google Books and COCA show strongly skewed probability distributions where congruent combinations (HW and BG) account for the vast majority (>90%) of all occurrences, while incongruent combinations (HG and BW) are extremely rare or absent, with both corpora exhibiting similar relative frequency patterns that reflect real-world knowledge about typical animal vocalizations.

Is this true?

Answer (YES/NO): NO